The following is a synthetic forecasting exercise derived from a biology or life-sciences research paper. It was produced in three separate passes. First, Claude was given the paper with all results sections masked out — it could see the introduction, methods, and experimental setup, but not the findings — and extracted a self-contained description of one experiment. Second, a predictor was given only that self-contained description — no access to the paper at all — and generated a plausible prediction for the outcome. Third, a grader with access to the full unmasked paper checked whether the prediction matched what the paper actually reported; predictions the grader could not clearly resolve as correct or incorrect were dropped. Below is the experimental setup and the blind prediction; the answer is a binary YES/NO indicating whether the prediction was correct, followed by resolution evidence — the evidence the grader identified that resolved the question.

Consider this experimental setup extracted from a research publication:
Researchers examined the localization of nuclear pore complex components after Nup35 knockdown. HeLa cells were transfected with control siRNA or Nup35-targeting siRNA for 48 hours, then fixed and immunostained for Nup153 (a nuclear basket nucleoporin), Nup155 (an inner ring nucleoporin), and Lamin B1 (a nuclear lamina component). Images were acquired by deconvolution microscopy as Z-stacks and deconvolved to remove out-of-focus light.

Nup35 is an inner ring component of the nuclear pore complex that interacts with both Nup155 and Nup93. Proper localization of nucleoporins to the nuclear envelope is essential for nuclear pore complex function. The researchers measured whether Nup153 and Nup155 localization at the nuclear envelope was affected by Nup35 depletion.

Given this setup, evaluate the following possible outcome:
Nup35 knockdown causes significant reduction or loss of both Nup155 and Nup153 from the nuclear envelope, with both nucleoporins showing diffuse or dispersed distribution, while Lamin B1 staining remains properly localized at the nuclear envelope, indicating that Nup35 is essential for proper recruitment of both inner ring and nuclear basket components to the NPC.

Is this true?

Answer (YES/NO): NO